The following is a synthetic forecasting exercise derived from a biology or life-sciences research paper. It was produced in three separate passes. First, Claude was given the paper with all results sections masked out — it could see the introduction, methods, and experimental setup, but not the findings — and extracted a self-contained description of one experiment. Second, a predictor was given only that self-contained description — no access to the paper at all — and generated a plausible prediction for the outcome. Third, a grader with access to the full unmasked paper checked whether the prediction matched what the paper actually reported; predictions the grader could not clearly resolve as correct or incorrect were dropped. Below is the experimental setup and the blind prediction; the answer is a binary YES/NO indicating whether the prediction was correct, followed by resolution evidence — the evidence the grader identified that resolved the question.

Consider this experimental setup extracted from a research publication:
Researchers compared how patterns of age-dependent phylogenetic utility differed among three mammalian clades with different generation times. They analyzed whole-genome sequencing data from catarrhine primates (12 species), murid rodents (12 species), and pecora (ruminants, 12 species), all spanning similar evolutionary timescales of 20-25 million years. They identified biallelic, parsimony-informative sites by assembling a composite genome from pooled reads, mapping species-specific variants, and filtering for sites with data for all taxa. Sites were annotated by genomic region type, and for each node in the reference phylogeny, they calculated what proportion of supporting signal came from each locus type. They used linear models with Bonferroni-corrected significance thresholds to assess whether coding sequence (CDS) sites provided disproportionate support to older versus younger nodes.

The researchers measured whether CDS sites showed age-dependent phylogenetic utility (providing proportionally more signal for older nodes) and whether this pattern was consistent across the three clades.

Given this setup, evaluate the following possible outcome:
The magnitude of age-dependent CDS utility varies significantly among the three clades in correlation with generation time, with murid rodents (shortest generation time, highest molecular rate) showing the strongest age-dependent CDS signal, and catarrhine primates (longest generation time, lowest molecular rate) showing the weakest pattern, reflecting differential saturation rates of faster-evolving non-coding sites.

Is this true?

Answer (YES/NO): NO